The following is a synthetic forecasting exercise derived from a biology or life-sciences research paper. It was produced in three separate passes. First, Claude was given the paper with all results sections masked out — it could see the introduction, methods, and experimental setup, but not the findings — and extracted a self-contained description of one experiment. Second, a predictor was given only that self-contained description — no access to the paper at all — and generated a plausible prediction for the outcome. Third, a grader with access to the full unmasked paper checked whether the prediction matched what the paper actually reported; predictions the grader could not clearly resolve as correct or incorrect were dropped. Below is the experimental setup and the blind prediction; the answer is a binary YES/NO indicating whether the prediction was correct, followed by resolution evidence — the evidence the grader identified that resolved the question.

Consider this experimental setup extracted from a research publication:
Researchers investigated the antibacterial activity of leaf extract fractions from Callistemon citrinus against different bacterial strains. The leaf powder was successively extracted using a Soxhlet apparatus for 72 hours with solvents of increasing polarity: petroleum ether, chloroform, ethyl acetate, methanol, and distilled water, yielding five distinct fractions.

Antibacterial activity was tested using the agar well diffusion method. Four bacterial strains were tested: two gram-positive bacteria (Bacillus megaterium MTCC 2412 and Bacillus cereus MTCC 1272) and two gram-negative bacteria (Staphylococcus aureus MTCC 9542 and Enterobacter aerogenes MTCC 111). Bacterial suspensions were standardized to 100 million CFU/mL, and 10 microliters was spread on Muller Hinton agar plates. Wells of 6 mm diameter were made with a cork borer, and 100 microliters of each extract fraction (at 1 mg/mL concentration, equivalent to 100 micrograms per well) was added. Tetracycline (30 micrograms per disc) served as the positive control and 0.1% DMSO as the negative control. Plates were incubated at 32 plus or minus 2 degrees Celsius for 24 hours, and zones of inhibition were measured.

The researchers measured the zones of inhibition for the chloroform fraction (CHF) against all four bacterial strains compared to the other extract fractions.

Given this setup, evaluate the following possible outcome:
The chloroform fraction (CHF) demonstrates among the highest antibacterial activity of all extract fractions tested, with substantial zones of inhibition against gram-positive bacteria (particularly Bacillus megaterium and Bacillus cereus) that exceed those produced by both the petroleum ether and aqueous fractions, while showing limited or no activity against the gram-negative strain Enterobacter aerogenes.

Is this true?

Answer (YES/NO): NO